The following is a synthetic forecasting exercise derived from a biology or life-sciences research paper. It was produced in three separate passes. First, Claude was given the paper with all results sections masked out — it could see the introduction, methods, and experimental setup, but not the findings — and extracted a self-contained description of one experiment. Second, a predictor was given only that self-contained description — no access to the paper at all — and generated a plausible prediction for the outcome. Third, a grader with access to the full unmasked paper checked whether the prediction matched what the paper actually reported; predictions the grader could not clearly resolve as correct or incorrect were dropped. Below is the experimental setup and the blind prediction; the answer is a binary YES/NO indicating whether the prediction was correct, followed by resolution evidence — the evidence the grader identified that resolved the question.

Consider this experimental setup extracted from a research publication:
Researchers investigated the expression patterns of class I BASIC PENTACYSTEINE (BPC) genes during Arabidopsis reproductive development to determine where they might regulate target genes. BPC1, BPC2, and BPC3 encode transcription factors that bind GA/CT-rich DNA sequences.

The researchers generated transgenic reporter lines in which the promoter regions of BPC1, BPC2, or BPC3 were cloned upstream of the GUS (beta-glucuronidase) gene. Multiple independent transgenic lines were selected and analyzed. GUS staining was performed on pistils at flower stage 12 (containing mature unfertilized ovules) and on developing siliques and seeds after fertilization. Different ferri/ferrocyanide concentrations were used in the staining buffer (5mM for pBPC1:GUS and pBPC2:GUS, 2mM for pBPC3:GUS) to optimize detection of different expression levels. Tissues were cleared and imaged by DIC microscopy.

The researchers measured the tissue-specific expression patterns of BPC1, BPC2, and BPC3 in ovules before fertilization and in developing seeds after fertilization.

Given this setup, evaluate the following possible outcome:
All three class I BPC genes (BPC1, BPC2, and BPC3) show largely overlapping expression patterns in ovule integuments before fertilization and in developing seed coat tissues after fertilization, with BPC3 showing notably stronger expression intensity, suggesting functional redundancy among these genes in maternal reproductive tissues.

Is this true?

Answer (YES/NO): NO